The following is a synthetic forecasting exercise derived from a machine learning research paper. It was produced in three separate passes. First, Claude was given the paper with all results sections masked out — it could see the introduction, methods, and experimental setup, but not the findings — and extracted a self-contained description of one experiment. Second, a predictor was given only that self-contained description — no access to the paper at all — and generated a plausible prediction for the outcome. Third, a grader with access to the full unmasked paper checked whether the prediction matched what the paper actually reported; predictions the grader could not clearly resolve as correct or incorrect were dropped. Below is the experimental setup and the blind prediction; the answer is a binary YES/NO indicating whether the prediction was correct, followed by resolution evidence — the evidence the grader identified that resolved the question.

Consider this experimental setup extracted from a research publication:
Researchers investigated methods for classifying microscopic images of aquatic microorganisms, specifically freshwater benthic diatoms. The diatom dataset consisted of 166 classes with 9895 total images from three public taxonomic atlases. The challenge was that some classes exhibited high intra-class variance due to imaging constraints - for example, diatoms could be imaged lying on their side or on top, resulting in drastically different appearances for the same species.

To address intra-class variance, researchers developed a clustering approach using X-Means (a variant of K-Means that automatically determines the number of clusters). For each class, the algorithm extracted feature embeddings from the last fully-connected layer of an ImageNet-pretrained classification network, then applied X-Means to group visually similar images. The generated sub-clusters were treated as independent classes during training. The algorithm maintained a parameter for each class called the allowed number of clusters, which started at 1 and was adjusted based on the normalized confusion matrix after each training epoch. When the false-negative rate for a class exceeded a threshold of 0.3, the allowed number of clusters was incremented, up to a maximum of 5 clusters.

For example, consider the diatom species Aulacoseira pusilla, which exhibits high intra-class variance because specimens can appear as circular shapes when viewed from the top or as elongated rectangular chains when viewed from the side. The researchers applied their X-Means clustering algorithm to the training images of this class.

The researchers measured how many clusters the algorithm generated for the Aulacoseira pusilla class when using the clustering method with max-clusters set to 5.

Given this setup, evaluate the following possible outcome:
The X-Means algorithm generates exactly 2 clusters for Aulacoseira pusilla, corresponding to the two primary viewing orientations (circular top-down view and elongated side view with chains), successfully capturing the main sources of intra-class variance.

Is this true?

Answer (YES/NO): NO